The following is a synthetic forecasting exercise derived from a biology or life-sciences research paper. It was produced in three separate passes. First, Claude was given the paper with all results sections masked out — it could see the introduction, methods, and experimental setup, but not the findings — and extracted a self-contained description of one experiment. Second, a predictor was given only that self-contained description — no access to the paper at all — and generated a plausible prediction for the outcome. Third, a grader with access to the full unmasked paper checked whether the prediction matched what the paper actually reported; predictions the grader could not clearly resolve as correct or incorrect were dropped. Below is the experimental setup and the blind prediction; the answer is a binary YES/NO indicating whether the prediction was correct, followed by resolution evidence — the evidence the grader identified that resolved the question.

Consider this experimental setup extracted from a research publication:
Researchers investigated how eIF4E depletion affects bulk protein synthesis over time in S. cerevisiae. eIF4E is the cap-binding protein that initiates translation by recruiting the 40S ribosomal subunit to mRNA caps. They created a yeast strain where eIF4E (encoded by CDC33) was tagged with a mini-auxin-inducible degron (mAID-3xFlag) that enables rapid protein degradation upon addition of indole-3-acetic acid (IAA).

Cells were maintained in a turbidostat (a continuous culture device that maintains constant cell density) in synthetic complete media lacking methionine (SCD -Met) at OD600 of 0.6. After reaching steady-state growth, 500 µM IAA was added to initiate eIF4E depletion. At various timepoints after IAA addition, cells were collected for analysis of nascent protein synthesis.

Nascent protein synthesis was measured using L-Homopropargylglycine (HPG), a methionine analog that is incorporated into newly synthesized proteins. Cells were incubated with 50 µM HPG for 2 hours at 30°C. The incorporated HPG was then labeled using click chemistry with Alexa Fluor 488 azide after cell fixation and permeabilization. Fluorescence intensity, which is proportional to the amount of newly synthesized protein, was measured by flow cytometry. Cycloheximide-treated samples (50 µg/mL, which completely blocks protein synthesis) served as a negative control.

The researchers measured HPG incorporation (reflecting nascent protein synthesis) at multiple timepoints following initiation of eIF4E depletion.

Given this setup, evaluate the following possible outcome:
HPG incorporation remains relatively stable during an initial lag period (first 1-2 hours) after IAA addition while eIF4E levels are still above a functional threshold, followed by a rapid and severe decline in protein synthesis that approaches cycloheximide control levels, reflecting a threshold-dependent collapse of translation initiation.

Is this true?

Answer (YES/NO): NO